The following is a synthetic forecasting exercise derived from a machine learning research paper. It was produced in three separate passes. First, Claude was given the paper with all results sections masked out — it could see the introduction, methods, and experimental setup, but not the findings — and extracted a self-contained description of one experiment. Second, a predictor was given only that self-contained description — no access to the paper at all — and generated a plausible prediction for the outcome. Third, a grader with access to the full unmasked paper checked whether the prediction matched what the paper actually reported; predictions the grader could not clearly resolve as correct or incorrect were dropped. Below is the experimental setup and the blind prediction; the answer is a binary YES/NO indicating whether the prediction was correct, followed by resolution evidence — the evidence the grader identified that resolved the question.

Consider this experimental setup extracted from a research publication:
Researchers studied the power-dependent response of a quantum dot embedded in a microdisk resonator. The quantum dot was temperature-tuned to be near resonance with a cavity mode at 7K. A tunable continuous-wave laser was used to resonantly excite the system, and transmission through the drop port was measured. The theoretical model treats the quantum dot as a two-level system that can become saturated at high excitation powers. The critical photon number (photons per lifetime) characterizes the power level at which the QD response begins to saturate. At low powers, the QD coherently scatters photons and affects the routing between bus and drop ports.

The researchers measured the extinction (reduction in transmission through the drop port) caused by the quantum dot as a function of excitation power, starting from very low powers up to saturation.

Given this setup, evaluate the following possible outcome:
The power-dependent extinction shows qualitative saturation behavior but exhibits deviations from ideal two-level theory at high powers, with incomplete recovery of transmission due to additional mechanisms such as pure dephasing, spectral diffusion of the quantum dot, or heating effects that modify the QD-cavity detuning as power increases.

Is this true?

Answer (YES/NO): NO